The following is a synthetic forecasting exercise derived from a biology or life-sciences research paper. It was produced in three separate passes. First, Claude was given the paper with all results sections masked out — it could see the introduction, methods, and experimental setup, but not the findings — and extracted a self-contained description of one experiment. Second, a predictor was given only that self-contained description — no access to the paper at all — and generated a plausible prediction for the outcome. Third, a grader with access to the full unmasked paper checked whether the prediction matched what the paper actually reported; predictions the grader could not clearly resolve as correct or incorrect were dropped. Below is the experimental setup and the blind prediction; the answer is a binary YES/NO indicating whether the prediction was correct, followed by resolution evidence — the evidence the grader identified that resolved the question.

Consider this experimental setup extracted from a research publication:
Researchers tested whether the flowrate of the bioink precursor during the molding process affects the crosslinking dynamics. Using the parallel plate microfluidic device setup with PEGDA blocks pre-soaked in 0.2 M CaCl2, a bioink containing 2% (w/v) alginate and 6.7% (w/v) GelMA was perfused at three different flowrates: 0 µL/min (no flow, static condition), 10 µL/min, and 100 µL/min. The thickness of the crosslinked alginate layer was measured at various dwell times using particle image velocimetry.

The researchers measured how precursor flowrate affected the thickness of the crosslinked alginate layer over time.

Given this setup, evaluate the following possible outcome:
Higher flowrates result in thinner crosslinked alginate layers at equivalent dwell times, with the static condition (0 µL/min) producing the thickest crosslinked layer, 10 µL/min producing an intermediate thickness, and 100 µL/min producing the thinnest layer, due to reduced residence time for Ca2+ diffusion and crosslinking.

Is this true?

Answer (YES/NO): NO